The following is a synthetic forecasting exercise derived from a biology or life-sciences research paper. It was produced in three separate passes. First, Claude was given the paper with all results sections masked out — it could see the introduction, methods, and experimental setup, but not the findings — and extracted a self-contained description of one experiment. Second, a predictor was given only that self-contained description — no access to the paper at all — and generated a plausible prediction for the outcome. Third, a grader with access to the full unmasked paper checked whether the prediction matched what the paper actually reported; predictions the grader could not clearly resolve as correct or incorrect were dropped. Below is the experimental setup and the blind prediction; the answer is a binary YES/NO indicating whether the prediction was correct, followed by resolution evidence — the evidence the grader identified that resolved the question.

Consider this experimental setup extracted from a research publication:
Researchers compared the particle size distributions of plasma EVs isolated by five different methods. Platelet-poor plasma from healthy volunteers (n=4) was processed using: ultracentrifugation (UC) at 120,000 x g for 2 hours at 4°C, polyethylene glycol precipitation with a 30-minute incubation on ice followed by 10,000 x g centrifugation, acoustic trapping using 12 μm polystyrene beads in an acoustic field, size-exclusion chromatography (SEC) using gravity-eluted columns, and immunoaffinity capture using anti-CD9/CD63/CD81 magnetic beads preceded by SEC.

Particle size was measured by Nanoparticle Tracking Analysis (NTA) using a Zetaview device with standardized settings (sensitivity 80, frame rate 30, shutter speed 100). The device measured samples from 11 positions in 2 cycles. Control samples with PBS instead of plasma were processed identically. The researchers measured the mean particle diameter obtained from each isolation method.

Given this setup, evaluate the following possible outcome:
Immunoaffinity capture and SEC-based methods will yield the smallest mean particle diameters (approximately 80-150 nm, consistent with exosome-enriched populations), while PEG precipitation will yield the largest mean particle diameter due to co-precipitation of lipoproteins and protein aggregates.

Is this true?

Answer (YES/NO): NO